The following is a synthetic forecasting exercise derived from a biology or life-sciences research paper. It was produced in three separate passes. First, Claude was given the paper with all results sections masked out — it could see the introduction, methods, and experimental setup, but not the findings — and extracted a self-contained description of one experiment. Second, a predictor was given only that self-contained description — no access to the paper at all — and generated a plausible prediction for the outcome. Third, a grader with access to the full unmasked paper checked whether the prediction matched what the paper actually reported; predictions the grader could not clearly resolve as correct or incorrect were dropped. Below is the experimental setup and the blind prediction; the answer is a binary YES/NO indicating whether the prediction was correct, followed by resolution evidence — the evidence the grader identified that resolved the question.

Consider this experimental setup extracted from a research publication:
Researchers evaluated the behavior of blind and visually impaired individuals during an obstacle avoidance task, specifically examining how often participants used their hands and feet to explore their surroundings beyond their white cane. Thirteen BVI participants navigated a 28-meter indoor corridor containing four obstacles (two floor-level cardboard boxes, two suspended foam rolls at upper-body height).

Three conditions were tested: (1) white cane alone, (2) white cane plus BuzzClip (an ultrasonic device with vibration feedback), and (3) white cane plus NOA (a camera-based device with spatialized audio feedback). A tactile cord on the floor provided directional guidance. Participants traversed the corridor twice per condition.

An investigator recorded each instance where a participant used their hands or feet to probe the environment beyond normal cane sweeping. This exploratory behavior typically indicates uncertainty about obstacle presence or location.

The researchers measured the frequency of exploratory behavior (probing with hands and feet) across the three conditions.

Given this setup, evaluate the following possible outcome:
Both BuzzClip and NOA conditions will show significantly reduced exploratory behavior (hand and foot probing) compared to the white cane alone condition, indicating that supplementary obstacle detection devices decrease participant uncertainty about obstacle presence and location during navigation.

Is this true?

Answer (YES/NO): NO